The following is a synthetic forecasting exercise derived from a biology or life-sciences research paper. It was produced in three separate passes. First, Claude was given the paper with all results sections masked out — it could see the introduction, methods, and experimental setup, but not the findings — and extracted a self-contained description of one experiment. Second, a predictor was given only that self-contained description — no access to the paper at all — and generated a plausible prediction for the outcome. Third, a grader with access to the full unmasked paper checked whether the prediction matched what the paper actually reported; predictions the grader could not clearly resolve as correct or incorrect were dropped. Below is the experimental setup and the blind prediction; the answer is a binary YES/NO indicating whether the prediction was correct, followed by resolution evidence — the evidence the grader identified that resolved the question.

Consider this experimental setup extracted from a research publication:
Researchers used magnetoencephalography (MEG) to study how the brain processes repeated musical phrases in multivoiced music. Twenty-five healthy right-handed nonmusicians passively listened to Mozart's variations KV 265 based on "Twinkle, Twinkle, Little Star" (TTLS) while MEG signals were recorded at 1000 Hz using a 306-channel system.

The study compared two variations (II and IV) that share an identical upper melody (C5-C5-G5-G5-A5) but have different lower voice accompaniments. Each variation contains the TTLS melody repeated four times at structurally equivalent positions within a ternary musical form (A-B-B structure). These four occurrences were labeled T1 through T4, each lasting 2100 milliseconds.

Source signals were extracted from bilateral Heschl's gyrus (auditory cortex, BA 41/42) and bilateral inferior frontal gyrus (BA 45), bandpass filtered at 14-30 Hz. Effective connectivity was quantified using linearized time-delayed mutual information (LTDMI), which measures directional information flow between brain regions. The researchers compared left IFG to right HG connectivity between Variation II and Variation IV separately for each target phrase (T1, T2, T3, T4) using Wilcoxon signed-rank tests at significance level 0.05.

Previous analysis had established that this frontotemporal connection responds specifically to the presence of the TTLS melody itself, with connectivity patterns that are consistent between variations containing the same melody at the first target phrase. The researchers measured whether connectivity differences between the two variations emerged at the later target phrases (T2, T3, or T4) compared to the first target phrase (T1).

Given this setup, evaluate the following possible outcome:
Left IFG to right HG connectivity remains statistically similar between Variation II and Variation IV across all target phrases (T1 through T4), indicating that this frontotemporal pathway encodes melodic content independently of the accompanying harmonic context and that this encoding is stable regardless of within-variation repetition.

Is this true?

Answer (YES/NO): NO